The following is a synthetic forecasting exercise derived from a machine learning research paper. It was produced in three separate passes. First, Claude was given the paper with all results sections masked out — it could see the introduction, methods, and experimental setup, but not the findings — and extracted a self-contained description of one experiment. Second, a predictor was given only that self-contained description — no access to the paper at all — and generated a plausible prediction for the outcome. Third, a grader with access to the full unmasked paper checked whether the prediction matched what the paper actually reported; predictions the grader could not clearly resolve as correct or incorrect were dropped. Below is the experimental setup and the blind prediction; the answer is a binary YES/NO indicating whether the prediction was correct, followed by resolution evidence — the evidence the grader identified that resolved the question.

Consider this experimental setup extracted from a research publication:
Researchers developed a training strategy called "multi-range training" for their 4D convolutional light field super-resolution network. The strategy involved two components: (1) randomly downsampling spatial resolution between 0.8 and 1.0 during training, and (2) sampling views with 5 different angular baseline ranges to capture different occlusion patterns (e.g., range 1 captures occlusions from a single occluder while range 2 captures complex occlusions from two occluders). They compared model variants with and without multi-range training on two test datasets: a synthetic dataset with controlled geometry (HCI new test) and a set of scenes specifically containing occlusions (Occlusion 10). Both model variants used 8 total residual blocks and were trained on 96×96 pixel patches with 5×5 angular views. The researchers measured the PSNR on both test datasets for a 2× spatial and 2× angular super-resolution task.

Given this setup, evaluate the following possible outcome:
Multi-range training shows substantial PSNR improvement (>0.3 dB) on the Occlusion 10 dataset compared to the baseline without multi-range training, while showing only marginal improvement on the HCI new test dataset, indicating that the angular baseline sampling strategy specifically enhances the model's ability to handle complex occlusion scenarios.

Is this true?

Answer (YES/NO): NO